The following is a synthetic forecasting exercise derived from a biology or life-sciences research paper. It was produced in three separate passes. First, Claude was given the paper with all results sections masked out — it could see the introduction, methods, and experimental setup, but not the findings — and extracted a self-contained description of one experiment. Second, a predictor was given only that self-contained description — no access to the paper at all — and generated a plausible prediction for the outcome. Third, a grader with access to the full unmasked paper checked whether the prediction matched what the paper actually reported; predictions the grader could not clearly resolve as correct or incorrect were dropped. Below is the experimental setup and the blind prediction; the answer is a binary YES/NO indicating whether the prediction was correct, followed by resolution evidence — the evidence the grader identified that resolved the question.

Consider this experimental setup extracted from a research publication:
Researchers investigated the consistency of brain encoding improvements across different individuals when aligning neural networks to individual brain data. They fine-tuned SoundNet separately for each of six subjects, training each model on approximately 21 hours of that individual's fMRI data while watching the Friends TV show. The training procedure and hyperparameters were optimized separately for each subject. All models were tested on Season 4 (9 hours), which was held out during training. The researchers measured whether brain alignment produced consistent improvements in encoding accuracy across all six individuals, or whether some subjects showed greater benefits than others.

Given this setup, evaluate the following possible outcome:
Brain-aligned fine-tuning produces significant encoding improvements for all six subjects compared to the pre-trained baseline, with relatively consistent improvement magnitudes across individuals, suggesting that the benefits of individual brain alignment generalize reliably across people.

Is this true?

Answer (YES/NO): NO